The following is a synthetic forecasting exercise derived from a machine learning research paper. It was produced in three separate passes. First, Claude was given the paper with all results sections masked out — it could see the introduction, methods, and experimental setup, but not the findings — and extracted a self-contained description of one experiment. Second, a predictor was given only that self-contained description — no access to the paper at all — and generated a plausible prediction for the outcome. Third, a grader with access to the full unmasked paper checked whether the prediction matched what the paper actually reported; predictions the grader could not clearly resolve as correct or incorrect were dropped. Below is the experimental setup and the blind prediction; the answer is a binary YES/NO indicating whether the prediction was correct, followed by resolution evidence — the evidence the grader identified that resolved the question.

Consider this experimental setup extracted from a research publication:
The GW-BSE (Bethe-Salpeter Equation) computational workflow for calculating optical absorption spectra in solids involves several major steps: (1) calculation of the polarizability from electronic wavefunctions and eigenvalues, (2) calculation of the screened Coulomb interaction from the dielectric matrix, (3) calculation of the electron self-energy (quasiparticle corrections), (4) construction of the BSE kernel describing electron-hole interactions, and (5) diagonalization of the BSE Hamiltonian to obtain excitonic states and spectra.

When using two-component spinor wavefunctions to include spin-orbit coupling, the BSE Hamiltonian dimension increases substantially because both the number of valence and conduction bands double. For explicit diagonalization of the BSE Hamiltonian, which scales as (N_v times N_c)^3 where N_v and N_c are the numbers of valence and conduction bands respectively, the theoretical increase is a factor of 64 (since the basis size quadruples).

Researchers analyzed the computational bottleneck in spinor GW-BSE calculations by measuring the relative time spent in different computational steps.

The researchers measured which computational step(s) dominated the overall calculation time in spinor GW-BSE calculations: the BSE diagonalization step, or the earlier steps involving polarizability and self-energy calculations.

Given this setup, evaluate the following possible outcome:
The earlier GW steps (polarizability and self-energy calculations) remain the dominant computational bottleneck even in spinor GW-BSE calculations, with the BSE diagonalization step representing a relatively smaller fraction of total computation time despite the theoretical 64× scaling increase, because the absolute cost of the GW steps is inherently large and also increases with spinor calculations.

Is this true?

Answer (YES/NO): YES